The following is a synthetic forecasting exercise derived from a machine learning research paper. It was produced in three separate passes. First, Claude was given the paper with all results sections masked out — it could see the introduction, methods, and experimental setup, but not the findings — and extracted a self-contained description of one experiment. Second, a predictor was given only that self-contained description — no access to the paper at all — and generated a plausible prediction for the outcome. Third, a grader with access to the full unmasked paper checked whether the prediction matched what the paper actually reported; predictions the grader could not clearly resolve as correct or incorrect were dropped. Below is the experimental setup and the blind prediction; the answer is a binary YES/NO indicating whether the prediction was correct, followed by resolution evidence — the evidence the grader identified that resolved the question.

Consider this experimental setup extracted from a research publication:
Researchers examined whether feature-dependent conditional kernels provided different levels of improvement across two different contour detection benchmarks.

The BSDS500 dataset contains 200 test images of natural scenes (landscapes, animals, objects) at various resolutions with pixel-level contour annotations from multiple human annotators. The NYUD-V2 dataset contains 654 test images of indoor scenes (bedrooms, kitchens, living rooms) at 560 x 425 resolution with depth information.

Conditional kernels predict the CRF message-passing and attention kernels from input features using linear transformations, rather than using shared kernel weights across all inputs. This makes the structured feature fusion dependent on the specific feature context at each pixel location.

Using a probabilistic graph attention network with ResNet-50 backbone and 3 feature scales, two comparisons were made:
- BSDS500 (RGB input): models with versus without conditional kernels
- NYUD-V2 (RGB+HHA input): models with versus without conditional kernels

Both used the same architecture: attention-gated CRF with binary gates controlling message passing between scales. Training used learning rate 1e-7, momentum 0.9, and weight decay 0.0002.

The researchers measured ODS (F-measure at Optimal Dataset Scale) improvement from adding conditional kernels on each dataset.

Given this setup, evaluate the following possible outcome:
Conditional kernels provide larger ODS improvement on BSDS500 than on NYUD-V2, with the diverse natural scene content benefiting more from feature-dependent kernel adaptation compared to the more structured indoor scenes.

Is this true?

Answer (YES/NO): NO